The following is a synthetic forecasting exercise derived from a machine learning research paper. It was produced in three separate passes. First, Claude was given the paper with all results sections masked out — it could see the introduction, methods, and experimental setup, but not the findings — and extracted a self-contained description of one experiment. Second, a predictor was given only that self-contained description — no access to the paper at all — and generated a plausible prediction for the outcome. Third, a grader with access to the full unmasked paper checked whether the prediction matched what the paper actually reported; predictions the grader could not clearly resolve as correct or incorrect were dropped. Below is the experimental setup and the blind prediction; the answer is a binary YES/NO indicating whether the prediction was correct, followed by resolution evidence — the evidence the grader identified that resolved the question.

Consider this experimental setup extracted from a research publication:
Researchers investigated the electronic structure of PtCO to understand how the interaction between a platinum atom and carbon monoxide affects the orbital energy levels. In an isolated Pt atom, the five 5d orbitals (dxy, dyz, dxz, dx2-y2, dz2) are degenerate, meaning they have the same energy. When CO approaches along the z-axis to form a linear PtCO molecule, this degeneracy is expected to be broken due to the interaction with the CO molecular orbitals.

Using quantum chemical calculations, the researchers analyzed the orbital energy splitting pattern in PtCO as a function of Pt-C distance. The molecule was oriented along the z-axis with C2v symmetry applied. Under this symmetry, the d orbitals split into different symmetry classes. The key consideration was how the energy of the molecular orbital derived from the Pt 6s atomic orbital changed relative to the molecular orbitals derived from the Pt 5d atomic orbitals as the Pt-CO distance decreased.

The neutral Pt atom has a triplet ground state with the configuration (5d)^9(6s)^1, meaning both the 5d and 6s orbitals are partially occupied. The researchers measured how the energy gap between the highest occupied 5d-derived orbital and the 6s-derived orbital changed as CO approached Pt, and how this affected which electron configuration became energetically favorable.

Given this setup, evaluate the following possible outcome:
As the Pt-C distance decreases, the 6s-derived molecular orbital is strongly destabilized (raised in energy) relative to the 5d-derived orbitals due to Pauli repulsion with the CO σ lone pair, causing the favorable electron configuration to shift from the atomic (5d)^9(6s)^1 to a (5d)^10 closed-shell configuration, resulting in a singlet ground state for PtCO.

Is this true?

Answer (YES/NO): YES